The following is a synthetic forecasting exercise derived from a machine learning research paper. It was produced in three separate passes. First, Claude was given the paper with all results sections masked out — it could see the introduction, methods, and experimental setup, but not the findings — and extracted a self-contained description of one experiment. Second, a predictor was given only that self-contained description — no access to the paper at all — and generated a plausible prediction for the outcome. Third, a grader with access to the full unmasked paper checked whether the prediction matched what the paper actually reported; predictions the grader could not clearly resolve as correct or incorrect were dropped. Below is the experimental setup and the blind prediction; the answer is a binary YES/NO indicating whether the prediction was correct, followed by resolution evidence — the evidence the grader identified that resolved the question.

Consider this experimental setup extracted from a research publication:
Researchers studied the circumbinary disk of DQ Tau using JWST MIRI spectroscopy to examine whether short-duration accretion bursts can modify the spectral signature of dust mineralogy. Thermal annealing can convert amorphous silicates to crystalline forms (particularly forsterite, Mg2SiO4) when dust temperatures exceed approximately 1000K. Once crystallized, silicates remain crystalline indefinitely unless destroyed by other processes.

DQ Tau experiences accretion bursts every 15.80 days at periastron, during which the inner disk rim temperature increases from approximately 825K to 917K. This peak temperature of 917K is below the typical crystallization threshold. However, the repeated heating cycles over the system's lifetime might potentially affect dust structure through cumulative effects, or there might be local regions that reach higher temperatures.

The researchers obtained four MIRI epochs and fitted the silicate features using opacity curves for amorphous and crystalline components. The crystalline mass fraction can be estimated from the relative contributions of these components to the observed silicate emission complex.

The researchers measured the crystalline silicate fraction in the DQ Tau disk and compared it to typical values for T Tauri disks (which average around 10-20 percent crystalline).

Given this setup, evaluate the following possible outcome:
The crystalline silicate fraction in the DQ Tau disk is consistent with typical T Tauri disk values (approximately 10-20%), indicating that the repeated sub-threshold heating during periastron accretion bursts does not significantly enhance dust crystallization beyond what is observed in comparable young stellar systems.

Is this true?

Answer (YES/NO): NO